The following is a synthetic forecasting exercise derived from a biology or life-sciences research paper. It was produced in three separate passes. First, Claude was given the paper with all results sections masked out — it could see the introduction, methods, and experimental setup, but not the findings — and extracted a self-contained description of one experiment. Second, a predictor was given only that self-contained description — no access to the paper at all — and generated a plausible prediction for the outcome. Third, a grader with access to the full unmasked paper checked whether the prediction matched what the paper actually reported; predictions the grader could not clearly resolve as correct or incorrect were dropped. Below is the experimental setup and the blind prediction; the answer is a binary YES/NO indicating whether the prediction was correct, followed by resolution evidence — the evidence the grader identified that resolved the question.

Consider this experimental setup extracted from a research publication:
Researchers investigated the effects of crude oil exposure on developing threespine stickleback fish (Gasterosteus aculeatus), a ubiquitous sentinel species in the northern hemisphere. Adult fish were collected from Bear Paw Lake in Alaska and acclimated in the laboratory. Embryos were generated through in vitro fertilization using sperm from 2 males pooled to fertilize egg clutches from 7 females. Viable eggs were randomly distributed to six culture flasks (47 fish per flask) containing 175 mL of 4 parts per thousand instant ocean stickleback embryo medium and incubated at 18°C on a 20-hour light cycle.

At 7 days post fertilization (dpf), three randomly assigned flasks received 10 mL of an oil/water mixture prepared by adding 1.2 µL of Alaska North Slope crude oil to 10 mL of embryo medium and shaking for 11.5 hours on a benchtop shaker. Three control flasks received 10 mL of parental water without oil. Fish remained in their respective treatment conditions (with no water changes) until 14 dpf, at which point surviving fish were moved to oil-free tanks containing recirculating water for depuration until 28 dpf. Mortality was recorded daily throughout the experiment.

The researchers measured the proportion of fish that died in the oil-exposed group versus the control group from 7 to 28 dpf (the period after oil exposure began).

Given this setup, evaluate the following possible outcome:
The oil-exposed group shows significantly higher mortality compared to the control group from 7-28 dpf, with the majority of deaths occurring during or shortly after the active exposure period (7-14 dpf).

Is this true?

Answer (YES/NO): NO